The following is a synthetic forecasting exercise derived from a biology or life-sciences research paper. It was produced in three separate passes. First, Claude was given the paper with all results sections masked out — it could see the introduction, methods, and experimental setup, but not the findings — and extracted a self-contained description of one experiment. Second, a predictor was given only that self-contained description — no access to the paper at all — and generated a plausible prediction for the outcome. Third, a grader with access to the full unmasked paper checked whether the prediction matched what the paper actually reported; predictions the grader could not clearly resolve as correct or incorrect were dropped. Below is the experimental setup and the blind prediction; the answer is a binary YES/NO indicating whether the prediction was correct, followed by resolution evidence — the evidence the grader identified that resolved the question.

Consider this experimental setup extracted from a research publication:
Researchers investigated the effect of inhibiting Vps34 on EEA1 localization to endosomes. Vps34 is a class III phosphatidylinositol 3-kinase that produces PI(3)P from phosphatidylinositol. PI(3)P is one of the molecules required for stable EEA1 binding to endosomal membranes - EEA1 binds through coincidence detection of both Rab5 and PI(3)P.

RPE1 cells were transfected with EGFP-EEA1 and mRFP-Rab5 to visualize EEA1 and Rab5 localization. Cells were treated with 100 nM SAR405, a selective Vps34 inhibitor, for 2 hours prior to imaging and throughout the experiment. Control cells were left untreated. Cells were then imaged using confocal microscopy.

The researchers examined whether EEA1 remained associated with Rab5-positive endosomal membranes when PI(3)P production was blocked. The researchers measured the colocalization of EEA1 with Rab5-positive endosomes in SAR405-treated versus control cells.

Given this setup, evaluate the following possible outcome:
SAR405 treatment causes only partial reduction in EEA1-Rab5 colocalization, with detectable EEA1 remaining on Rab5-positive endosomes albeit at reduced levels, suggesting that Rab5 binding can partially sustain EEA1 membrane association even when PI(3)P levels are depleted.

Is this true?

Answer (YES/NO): YES